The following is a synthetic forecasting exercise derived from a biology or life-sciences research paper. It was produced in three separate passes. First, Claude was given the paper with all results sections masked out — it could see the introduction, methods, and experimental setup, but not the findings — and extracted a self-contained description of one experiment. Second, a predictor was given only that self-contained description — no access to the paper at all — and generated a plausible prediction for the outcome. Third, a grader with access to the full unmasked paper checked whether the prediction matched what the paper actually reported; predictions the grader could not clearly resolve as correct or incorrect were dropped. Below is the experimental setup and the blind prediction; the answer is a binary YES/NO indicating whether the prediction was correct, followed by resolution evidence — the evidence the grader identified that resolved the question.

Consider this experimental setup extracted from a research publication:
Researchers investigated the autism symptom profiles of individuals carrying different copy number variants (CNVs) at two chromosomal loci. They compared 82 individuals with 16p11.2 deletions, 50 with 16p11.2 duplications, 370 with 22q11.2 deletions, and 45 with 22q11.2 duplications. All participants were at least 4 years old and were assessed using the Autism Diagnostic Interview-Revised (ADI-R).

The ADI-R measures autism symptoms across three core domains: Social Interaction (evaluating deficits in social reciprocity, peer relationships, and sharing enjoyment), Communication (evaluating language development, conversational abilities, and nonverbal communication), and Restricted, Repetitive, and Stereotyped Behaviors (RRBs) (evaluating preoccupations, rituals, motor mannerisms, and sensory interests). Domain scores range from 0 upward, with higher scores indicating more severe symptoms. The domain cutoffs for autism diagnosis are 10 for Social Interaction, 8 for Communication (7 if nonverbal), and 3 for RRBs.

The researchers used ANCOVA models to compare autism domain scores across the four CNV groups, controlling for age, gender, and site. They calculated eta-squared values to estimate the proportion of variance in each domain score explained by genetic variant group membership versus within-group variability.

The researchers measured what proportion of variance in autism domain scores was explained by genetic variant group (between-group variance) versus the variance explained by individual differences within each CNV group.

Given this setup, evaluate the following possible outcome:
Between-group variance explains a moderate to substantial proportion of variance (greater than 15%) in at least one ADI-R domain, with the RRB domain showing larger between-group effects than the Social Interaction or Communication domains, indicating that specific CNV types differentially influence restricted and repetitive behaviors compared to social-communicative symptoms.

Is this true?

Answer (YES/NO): NO